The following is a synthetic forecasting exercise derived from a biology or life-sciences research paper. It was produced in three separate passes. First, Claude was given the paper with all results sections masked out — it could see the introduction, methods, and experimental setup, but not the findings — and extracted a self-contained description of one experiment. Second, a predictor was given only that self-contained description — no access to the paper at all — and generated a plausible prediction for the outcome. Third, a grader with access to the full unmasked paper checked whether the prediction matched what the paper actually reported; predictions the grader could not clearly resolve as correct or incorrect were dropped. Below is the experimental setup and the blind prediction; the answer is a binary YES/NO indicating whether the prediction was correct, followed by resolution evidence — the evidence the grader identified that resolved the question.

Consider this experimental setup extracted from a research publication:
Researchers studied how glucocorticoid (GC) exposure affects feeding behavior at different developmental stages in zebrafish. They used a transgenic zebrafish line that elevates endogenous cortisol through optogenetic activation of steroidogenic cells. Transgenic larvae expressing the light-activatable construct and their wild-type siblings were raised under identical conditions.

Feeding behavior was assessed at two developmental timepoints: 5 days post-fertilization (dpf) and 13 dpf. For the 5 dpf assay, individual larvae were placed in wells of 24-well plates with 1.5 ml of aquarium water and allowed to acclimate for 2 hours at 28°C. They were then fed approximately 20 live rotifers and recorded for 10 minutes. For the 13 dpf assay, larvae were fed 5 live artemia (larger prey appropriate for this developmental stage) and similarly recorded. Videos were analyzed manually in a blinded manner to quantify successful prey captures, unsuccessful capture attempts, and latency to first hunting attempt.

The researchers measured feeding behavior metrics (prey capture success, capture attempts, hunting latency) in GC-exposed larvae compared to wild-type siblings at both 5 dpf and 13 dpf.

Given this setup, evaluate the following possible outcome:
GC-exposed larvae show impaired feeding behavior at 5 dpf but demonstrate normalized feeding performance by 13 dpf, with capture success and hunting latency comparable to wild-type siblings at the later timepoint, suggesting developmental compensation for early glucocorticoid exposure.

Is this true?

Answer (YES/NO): NO